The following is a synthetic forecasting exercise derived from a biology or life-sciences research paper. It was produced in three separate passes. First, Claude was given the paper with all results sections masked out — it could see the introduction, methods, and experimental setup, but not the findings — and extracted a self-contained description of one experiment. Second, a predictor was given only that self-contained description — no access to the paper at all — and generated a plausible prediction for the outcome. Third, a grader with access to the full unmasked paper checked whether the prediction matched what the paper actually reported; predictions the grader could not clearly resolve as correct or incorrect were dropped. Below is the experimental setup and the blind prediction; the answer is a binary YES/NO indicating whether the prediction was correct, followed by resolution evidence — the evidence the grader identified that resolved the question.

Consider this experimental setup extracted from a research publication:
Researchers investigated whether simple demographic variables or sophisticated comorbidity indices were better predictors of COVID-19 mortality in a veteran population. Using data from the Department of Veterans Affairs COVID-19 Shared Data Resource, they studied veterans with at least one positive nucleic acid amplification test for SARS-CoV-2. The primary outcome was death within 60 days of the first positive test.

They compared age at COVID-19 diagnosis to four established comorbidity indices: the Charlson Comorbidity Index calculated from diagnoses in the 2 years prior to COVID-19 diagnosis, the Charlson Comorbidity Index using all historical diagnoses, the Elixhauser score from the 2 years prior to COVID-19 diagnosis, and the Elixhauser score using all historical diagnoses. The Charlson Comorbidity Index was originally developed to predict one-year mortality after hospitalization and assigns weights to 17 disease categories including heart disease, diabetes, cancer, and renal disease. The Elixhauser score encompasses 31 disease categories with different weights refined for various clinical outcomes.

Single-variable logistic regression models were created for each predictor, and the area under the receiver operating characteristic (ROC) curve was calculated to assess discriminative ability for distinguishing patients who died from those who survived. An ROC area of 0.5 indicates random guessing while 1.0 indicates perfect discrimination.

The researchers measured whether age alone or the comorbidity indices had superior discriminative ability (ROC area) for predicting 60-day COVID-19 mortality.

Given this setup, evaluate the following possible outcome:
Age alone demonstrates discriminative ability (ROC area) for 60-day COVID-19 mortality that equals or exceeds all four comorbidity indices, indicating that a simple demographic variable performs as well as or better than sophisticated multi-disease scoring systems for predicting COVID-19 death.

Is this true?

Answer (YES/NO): YES